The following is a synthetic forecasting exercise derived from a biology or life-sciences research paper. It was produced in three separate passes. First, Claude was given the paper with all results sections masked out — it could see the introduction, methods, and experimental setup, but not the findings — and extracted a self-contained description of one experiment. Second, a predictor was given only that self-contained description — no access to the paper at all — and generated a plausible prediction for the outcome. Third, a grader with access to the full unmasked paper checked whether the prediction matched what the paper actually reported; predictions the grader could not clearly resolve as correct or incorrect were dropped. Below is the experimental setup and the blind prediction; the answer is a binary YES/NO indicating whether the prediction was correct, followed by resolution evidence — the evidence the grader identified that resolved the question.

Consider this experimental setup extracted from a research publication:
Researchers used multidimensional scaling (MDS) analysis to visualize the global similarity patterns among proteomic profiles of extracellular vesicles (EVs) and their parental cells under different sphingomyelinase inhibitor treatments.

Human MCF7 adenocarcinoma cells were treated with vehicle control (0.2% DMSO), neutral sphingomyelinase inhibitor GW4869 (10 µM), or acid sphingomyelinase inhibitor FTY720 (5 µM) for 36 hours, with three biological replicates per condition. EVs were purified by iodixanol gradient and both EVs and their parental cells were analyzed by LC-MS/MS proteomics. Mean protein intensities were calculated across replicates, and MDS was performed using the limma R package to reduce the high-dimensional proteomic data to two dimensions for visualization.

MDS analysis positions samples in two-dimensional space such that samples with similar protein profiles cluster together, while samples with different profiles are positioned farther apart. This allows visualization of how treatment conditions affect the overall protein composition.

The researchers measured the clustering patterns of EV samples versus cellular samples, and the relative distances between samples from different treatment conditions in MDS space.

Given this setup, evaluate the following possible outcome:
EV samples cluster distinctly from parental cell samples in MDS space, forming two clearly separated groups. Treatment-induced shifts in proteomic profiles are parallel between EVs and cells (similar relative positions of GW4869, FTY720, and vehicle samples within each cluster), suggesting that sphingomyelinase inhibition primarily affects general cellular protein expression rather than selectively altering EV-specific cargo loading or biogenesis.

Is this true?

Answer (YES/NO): NO